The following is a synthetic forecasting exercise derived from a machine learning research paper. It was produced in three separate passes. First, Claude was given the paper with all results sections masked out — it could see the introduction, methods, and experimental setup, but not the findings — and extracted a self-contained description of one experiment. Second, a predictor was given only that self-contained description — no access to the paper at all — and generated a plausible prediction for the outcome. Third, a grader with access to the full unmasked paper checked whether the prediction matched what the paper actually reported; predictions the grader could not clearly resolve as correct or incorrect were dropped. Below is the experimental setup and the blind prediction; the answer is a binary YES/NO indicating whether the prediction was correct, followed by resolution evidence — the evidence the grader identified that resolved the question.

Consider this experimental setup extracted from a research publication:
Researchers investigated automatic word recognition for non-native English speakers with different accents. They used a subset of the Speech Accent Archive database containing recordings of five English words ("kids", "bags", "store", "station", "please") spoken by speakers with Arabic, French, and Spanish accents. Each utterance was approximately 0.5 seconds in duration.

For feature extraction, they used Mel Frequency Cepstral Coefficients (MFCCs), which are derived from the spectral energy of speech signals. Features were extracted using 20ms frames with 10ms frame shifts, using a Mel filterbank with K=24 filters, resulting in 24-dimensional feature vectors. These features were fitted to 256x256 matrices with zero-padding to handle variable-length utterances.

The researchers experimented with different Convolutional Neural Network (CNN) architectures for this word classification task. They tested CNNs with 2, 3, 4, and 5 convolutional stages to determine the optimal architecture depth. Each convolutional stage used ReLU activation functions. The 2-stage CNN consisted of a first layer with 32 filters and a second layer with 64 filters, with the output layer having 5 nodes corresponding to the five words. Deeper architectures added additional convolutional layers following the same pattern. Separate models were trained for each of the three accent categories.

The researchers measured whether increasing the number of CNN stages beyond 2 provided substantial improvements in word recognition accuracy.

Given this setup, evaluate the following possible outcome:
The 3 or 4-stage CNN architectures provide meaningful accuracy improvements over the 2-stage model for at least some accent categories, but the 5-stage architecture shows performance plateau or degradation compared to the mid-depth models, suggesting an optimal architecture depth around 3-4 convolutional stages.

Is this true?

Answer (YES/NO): NO